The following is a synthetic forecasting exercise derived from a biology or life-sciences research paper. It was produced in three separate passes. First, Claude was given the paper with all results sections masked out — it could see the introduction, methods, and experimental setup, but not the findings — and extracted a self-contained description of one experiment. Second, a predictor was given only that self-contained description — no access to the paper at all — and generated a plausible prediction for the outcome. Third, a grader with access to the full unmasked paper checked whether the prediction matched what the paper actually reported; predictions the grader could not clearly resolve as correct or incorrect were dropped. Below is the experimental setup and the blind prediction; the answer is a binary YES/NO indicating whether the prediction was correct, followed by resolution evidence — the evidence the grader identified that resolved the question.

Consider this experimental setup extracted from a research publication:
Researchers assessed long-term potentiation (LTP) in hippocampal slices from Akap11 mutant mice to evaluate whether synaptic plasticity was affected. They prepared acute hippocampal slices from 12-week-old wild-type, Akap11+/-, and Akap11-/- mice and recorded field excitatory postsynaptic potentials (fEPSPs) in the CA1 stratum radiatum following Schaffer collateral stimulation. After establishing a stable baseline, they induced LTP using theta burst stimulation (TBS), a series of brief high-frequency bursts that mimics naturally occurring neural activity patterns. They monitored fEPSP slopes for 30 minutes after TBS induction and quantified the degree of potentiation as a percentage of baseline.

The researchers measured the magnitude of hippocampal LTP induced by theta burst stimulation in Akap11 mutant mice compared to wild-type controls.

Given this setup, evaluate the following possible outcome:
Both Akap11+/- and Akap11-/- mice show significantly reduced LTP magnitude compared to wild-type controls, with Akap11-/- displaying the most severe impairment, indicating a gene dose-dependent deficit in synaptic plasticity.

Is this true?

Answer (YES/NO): NO